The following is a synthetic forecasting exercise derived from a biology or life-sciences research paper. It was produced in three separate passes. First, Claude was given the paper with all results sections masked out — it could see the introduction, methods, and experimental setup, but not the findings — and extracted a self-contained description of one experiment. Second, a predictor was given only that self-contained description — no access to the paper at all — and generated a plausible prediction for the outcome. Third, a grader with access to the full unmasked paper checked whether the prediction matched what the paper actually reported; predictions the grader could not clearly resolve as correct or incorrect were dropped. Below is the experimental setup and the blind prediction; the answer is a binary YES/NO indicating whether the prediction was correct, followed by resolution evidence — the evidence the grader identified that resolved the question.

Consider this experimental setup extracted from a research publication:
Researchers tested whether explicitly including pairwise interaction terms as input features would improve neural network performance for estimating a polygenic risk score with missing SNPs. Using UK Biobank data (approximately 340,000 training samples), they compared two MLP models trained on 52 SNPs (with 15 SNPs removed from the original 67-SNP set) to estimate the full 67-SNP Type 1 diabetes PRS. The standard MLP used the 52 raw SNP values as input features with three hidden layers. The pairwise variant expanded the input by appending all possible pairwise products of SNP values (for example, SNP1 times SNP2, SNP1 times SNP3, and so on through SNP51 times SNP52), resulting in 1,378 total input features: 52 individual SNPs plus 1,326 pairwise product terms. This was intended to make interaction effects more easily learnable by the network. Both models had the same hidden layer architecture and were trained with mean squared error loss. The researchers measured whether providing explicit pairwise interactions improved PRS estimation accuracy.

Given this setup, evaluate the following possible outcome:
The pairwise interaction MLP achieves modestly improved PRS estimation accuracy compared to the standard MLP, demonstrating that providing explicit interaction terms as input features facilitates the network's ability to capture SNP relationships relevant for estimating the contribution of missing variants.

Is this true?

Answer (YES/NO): NO